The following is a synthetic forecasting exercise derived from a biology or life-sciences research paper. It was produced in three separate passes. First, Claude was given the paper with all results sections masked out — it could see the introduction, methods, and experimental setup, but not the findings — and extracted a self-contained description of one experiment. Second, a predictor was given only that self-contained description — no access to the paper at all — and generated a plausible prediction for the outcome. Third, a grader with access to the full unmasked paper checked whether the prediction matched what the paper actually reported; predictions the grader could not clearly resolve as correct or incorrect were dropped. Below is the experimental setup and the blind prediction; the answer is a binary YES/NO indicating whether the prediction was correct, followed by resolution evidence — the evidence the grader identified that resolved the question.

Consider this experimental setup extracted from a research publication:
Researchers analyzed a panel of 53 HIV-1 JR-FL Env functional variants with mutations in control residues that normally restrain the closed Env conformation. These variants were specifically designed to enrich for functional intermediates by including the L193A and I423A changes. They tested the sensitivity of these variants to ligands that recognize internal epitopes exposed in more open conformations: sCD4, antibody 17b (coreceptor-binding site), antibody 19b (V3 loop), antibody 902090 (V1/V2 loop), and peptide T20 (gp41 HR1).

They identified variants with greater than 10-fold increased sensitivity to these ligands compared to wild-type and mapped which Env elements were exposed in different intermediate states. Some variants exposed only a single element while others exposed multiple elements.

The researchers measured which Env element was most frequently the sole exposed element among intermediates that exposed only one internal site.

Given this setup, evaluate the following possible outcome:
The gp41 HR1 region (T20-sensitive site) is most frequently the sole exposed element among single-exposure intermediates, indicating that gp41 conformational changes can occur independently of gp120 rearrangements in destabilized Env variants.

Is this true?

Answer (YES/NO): NO